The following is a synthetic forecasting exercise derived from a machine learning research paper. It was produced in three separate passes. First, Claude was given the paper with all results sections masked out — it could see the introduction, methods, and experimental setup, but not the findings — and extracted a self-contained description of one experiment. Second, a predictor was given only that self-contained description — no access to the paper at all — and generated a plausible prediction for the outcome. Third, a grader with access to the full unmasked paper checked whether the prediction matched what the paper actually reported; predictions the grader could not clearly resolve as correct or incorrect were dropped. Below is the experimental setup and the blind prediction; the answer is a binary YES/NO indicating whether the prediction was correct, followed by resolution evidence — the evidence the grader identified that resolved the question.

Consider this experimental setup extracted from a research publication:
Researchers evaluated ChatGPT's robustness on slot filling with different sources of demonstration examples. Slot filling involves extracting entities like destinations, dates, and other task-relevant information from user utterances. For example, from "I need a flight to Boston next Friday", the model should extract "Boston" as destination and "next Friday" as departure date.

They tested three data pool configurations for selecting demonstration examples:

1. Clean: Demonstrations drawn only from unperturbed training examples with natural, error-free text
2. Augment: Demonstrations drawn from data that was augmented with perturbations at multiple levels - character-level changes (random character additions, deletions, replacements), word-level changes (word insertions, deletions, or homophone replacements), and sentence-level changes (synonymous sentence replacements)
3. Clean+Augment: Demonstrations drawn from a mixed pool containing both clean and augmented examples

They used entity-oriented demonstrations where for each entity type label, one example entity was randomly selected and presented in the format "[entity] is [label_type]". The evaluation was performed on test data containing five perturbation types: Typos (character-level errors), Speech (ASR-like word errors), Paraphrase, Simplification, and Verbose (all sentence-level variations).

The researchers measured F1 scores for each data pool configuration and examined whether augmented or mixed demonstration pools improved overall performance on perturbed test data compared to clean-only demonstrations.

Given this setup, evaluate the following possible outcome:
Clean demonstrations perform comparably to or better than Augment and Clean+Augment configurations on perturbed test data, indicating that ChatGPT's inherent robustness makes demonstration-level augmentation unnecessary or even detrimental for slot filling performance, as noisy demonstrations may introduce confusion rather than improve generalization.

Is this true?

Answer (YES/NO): YES